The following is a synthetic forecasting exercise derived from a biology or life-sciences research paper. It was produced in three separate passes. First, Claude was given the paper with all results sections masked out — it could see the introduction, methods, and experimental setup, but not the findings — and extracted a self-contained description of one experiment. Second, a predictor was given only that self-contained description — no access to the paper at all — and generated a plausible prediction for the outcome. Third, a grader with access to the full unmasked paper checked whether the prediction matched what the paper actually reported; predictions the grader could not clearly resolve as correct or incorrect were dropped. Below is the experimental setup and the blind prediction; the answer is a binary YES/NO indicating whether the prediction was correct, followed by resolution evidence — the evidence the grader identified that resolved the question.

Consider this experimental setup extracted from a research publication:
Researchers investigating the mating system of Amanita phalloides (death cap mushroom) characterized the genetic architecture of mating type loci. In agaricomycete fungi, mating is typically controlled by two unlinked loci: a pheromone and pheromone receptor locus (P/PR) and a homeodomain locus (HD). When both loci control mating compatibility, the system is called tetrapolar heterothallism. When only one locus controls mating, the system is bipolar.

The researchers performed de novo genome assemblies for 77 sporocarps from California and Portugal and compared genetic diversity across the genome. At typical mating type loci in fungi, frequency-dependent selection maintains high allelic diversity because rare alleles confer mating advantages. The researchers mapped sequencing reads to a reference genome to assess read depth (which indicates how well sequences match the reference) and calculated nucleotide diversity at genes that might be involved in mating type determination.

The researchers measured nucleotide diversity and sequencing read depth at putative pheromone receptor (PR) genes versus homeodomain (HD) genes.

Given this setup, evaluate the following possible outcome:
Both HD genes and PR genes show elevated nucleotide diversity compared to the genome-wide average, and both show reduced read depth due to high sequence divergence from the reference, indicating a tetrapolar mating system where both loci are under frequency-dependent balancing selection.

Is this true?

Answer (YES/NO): NO